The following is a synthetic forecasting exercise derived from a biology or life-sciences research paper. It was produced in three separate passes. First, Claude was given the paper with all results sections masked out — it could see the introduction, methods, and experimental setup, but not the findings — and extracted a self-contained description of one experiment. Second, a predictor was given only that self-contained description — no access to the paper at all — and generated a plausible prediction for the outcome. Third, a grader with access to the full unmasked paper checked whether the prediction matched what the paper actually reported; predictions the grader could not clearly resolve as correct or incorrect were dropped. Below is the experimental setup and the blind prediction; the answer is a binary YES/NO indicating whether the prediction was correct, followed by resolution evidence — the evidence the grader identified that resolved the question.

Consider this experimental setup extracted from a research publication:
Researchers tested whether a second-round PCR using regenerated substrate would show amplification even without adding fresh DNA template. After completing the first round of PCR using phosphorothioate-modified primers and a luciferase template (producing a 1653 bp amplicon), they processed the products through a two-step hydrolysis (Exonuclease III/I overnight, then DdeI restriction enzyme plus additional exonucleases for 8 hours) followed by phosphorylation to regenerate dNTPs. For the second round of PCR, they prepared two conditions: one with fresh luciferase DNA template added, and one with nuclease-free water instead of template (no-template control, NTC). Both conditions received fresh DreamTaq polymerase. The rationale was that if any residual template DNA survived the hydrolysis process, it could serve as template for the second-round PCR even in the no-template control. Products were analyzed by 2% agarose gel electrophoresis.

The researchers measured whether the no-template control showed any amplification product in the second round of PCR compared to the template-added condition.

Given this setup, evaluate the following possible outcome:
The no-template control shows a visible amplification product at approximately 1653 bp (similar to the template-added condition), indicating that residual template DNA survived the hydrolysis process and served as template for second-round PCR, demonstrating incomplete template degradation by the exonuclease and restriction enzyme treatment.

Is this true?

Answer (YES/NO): NO